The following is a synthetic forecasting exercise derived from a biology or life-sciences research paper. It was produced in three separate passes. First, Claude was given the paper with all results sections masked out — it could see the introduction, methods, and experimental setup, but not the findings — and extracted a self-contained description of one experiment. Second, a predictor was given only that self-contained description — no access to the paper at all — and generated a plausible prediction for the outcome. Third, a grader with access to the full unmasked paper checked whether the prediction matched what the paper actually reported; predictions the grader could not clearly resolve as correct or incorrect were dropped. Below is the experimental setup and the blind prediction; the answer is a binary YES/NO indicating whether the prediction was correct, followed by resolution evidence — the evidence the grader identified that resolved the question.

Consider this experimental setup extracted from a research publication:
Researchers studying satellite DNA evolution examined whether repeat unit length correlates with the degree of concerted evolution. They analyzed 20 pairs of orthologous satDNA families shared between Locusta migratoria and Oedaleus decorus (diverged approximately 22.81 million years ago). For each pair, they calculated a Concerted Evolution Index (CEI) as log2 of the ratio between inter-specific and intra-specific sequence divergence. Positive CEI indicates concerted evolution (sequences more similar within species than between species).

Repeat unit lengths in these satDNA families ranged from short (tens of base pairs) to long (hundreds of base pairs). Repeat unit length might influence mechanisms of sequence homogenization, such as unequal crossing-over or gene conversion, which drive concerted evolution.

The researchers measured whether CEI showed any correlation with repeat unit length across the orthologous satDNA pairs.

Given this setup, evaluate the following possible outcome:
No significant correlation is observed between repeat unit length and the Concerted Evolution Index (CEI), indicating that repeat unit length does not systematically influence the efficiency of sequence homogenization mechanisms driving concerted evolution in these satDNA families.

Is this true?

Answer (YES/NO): NO